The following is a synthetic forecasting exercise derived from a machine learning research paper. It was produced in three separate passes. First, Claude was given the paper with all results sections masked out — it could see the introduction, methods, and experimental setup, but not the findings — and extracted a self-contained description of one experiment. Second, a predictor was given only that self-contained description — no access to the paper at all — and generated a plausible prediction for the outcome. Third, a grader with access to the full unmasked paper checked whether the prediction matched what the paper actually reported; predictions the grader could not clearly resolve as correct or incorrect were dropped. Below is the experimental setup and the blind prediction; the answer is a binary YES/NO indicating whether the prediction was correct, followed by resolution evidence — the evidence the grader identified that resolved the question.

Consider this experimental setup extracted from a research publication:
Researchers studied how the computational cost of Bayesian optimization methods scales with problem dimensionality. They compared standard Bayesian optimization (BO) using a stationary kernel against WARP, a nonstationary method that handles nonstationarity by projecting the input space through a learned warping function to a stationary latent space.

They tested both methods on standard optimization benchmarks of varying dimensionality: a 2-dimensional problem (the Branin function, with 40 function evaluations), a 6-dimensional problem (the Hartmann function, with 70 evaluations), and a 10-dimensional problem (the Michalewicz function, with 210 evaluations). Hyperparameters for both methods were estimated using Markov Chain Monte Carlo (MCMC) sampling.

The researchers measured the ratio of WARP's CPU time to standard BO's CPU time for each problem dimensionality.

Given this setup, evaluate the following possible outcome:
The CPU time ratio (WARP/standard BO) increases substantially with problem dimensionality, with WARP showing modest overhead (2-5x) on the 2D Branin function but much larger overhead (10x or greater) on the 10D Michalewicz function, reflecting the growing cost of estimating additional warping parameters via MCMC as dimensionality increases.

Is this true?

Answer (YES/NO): NO